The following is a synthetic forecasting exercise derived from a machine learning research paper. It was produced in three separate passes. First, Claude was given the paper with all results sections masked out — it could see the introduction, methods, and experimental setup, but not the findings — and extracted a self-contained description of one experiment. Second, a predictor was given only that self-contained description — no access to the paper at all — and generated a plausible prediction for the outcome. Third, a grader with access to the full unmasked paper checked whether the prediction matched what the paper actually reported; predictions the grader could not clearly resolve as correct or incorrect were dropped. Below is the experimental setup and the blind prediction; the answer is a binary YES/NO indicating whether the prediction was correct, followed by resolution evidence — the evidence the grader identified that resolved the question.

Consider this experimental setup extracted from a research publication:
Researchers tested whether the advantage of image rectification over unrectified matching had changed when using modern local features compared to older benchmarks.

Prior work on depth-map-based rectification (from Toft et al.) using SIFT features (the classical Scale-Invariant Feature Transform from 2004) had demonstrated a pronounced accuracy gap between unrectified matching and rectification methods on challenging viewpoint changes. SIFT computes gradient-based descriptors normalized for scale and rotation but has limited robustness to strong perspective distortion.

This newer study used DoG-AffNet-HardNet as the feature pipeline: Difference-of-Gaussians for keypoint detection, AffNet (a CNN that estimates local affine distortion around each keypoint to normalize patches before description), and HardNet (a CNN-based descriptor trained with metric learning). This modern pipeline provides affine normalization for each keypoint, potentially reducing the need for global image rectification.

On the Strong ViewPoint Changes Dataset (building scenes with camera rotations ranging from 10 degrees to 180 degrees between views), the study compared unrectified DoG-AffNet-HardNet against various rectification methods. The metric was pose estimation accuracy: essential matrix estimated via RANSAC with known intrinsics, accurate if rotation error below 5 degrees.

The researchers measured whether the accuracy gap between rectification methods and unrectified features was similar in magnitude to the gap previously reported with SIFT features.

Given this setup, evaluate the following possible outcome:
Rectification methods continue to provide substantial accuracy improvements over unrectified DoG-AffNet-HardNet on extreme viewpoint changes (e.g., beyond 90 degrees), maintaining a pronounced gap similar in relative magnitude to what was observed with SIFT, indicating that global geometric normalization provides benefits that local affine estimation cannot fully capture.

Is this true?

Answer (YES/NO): NO